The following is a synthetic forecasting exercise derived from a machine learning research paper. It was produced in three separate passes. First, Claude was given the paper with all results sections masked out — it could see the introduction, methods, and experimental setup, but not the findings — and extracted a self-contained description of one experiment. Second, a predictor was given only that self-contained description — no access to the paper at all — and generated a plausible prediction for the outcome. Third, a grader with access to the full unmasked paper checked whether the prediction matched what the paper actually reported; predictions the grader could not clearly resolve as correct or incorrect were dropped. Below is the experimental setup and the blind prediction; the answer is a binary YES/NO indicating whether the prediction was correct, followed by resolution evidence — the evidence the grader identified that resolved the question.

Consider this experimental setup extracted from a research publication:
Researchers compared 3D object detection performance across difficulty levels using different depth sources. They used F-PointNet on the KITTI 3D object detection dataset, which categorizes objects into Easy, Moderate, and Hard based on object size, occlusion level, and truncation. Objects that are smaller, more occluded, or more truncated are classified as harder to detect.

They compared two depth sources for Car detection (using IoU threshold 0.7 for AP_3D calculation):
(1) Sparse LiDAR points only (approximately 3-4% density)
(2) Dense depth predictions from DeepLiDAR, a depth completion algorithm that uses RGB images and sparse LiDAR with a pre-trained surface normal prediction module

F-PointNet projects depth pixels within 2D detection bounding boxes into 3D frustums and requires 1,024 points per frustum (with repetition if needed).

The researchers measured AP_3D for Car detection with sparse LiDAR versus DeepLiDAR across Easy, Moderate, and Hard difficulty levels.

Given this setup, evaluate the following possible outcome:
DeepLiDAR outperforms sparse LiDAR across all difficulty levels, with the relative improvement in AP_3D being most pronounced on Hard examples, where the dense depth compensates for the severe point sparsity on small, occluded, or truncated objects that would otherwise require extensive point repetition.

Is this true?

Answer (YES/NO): NO